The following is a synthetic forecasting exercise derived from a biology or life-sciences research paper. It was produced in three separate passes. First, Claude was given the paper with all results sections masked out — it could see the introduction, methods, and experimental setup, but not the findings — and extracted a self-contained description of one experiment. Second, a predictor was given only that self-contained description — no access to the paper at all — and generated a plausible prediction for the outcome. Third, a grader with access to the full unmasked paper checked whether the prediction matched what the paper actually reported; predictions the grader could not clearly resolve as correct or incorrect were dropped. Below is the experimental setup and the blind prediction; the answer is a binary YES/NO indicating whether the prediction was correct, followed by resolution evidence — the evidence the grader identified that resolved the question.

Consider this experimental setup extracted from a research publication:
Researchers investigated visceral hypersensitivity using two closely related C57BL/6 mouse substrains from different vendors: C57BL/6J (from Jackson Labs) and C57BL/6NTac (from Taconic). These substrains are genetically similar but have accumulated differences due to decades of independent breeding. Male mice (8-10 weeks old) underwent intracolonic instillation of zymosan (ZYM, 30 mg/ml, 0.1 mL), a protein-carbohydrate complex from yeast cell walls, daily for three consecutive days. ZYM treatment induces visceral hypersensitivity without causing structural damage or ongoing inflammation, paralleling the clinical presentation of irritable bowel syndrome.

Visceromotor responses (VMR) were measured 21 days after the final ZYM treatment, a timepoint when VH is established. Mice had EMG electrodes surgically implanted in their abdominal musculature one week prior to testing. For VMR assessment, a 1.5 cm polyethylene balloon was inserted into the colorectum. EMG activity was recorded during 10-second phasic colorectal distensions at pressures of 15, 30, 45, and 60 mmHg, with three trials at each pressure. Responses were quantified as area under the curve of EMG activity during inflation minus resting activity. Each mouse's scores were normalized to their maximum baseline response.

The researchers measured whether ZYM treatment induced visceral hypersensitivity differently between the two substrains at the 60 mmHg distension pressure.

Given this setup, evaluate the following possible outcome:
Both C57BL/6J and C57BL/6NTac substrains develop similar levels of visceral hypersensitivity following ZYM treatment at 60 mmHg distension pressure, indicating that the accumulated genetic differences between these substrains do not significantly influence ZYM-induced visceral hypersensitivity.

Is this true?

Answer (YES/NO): NO